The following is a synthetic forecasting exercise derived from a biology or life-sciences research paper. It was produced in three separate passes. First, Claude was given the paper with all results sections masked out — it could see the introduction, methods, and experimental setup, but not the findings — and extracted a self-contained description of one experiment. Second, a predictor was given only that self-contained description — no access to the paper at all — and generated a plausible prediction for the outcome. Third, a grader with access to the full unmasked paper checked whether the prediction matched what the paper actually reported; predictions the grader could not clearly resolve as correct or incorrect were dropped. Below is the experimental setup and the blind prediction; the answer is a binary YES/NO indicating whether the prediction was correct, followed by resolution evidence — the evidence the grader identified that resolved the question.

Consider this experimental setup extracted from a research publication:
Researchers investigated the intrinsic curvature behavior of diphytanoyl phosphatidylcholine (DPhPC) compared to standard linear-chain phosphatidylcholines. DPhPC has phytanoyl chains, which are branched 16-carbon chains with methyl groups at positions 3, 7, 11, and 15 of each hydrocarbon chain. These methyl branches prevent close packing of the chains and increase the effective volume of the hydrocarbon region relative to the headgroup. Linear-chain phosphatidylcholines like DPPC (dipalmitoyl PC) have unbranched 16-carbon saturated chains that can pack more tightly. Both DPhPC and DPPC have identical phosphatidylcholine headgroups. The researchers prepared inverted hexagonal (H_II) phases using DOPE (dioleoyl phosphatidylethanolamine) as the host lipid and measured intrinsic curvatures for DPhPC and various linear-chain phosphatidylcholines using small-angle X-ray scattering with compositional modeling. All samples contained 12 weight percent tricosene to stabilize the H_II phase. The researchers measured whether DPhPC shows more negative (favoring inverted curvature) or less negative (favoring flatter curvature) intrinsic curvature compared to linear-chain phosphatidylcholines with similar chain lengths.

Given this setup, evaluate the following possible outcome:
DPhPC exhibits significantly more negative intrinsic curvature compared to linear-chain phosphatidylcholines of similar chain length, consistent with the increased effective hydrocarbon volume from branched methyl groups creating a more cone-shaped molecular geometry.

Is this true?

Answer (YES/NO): YES